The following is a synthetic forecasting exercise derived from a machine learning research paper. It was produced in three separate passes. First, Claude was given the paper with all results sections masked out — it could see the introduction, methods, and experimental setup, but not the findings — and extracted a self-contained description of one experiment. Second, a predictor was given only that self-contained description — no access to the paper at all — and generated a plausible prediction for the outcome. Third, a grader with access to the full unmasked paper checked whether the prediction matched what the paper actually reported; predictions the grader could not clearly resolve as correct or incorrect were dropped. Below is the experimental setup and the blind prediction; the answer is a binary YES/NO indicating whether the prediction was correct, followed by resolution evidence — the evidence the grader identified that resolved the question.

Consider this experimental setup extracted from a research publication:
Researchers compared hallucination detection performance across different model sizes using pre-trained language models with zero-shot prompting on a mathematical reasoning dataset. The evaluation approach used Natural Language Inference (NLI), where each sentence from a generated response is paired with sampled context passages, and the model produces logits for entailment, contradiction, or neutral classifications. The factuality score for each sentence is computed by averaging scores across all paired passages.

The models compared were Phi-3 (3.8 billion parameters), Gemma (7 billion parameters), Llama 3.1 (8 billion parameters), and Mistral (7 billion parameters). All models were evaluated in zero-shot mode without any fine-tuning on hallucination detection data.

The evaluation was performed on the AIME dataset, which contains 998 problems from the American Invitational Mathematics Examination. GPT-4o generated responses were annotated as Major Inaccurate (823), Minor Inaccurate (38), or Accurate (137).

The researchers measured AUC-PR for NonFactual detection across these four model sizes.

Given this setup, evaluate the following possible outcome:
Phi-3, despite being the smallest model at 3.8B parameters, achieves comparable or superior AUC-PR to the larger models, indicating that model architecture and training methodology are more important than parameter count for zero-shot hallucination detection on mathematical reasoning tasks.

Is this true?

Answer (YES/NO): YES